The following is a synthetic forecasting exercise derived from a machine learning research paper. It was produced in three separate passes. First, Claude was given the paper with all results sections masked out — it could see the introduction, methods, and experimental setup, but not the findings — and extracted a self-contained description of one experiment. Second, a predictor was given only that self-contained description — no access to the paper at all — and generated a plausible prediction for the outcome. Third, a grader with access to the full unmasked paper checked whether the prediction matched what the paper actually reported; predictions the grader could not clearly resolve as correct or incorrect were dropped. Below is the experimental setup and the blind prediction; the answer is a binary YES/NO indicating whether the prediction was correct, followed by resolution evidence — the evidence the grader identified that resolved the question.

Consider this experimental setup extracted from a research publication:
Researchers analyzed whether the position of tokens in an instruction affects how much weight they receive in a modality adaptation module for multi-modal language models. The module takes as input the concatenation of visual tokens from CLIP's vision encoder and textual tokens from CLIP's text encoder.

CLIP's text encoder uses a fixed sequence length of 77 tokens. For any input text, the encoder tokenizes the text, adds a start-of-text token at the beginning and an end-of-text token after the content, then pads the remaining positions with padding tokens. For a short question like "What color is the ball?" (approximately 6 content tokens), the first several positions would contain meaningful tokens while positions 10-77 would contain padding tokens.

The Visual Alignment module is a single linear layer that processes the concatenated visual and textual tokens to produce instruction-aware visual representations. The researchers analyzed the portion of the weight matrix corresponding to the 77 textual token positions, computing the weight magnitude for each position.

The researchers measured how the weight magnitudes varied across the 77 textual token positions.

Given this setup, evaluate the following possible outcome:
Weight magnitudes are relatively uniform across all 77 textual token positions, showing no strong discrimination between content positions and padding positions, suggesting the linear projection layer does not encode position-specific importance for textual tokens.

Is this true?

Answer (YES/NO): NO